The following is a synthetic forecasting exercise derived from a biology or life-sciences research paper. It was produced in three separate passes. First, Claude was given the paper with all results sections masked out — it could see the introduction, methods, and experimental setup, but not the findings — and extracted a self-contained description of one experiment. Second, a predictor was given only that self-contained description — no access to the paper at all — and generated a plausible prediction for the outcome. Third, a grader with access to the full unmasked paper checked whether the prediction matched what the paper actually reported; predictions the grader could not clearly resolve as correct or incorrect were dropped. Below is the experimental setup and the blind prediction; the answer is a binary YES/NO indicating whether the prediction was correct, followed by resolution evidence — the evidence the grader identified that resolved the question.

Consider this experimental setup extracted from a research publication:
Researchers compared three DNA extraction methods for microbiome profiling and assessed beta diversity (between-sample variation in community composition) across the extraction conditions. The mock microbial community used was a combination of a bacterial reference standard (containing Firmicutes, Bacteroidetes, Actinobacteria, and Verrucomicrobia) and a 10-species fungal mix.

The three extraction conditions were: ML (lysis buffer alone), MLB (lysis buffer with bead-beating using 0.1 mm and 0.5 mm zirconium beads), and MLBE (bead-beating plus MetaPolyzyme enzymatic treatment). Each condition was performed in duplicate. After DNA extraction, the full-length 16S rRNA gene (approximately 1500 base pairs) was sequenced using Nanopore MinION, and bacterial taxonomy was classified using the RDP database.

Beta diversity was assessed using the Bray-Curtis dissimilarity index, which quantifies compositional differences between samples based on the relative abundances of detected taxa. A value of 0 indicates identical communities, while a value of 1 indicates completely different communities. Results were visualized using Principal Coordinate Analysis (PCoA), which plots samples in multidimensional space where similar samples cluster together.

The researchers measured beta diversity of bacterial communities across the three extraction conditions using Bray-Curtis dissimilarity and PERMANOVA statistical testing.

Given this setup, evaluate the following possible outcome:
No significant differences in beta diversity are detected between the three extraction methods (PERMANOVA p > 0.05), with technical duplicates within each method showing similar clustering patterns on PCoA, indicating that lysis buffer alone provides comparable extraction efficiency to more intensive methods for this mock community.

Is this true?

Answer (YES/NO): NO